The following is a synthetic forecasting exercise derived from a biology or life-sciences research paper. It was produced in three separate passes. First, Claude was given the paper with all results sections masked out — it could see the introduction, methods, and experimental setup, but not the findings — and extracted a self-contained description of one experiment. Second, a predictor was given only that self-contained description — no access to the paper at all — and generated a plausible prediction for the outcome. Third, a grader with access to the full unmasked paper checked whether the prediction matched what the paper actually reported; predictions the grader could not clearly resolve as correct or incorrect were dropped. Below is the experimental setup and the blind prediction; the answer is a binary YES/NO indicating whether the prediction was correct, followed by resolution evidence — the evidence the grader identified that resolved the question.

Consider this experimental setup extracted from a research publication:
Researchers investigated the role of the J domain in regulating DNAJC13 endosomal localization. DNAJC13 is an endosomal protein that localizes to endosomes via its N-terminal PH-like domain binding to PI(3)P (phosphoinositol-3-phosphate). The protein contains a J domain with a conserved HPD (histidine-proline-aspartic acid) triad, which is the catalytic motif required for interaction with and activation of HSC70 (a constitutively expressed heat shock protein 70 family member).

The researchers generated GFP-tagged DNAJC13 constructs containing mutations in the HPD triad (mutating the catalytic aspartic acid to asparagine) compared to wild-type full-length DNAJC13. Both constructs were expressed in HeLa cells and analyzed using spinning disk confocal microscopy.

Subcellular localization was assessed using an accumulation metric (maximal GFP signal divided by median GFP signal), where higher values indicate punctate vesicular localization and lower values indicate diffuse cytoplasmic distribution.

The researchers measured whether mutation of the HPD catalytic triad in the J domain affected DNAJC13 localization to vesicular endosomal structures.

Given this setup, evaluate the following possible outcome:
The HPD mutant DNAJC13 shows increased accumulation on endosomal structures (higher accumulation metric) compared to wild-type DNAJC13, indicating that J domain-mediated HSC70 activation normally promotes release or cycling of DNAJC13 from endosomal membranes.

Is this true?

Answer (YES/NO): YES